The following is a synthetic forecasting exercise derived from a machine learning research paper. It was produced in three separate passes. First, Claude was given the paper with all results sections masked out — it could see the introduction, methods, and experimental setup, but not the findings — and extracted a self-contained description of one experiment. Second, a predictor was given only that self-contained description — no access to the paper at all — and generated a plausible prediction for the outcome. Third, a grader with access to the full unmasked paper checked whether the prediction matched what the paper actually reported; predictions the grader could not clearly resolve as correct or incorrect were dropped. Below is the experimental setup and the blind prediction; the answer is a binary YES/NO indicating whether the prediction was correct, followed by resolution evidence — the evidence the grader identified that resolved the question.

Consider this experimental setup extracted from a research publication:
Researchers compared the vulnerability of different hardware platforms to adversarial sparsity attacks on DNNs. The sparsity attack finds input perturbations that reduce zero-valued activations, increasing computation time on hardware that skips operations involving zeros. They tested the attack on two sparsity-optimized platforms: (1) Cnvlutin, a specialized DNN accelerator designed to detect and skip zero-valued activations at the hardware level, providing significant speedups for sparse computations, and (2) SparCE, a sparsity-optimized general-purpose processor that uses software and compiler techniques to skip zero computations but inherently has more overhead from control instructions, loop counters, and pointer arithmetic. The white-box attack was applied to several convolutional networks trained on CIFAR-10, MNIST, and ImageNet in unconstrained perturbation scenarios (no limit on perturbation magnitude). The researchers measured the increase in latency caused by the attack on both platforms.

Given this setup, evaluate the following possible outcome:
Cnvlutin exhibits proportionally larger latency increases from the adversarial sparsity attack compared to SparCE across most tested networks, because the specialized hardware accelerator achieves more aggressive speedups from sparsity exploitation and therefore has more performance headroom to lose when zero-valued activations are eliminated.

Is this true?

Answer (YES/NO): YES